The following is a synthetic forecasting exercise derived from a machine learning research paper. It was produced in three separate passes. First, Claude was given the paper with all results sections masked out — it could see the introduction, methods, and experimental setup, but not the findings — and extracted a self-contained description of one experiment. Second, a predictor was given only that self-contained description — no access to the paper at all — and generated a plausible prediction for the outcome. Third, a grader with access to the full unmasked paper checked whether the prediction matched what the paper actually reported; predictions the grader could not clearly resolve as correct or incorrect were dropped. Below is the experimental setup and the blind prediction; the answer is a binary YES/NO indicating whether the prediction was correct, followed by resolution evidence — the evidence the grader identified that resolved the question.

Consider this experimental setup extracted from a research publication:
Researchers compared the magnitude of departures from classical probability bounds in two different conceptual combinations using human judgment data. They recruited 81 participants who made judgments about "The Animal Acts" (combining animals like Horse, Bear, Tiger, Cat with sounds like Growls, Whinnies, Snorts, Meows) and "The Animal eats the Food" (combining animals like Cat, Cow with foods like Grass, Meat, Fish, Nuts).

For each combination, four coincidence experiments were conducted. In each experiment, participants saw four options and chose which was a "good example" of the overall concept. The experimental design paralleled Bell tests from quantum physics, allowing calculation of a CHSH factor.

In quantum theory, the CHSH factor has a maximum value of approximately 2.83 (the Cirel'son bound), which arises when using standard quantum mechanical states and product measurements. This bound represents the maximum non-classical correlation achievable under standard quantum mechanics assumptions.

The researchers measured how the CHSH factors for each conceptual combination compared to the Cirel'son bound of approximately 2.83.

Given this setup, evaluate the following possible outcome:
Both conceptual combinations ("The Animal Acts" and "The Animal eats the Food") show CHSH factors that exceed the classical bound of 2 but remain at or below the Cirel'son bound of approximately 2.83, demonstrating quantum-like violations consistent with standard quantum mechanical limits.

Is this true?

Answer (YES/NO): NO